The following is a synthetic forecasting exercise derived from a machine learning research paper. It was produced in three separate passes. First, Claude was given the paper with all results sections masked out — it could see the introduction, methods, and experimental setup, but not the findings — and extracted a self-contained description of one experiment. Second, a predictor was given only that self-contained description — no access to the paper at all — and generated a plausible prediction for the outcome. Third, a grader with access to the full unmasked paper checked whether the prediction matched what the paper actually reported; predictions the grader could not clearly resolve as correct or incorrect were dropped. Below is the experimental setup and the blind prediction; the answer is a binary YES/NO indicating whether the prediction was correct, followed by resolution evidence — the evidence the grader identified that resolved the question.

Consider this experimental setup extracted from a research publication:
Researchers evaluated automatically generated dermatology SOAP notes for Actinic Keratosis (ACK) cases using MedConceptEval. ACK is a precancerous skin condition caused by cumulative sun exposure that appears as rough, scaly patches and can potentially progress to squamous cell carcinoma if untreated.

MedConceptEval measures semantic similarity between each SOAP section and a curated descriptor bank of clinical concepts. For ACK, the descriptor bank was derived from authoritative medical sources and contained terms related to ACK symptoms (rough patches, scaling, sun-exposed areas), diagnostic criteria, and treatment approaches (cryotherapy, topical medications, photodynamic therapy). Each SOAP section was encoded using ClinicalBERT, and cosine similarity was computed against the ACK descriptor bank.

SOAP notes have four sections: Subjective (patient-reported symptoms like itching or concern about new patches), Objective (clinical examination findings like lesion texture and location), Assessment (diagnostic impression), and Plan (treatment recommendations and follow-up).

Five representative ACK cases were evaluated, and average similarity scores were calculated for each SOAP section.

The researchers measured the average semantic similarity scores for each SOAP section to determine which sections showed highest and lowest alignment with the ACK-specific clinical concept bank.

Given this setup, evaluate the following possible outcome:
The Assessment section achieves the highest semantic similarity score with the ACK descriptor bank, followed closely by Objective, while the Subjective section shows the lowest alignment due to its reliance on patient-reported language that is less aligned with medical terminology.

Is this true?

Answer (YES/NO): NO